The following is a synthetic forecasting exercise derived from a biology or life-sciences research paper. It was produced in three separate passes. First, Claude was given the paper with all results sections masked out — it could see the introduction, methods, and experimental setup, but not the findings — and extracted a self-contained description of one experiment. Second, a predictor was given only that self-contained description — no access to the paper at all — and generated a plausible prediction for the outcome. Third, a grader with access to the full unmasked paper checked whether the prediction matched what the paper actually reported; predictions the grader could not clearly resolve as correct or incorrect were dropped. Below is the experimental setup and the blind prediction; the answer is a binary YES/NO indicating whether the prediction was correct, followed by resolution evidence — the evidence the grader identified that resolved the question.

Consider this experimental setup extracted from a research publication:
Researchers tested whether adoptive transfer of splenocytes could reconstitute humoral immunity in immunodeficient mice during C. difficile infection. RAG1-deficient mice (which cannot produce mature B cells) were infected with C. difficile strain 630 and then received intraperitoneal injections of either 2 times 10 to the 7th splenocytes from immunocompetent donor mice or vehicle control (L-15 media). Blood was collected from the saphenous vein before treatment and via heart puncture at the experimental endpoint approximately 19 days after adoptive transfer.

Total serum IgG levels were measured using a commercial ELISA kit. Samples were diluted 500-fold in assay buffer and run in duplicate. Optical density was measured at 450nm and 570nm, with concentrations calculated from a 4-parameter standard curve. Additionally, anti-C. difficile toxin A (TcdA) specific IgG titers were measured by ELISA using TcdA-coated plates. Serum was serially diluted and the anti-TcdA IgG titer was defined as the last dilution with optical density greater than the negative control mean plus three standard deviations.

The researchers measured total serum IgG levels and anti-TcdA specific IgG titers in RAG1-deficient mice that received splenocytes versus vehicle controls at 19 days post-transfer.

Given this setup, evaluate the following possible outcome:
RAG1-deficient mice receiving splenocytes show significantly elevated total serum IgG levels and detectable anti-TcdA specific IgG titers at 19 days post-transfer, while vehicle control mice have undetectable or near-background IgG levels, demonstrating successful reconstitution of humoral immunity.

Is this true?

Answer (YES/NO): NO